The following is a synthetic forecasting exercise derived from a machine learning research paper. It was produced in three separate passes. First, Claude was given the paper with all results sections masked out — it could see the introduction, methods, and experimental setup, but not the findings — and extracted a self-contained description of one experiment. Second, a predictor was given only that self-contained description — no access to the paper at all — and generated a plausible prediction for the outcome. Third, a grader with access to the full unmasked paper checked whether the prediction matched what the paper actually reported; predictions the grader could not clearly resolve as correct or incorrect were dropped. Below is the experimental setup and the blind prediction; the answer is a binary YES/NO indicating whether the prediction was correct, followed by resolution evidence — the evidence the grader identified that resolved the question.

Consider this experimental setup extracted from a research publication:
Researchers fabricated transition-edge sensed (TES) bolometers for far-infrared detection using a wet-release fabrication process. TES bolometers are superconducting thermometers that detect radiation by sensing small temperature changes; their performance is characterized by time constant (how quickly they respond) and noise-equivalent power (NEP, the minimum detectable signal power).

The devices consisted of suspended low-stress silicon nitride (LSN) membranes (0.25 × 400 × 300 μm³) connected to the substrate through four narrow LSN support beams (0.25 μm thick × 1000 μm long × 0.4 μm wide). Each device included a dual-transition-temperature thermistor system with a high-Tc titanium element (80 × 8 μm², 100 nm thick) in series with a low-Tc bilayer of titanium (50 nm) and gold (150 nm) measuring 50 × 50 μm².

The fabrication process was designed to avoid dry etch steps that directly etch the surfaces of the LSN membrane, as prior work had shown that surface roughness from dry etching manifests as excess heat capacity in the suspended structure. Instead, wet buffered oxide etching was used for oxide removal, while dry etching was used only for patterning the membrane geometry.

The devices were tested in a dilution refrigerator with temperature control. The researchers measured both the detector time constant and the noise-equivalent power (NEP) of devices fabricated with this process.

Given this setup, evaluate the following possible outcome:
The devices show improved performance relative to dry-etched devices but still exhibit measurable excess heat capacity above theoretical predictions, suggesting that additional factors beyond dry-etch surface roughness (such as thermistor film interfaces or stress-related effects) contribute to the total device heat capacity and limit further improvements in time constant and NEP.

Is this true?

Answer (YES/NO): NO